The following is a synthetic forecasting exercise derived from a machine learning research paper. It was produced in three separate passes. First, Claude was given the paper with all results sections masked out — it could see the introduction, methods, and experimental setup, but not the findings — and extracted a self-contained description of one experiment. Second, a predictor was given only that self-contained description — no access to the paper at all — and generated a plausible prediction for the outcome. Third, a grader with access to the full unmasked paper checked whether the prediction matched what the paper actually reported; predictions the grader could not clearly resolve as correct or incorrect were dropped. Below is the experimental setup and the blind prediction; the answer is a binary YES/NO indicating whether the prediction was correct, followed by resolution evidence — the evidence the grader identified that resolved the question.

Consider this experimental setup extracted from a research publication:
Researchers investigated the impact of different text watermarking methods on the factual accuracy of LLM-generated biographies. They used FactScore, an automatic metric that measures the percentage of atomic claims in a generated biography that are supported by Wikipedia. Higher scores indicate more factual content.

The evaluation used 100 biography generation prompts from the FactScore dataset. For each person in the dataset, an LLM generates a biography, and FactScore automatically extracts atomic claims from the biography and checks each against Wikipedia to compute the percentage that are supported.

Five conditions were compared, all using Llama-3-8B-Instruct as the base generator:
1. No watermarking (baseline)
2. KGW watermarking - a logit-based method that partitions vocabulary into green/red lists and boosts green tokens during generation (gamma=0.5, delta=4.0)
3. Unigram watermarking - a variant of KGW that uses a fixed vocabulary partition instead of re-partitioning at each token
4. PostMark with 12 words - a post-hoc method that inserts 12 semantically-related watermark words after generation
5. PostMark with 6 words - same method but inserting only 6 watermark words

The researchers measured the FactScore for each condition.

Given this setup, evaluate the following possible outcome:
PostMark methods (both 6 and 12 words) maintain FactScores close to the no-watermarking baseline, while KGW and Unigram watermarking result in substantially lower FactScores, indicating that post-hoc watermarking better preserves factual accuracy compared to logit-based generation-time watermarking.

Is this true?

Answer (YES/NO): NO